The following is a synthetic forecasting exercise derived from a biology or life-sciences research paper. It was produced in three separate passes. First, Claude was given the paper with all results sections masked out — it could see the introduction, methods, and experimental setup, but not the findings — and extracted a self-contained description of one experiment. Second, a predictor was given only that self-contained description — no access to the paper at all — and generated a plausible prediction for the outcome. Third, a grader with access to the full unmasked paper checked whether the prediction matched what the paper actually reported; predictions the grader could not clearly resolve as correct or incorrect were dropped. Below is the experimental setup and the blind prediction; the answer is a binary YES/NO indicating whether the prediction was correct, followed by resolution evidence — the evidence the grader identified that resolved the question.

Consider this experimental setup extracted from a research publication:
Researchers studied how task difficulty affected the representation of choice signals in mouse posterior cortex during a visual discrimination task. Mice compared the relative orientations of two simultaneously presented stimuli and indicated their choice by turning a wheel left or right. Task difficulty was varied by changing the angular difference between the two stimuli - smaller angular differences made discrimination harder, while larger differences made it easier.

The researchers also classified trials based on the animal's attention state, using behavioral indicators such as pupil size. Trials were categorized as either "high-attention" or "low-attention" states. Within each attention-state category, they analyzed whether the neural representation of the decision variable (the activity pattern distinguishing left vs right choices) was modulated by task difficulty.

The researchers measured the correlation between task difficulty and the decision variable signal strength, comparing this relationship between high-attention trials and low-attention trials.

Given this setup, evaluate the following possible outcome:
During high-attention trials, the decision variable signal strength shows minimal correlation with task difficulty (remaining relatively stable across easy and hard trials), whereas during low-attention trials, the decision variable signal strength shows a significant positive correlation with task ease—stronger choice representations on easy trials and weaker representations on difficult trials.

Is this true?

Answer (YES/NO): NO